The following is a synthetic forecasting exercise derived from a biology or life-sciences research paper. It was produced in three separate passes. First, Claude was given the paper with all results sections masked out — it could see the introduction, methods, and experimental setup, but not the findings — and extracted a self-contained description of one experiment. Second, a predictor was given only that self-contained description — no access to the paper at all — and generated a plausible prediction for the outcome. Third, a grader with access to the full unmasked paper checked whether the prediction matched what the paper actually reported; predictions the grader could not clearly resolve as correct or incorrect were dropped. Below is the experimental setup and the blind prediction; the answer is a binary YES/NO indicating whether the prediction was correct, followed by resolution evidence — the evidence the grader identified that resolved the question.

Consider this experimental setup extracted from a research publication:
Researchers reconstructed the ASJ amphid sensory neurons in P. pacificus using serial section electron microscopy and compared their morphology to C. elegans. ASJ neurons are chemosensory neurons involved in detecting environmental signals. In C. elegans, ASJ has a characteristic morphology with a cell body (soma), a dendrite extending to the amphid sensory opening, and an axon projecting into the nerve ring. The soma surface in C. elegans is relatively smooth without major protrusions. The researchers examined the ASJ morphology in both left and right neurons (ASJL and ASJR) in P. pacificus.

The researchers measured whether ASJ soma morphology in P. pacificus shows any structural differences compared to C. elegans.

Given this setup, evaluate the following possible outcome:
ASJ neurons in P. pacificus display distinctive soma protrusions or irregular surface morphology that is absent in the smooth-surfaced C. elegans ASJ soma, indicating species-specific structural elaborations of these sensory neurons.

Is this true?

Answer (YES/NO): YES